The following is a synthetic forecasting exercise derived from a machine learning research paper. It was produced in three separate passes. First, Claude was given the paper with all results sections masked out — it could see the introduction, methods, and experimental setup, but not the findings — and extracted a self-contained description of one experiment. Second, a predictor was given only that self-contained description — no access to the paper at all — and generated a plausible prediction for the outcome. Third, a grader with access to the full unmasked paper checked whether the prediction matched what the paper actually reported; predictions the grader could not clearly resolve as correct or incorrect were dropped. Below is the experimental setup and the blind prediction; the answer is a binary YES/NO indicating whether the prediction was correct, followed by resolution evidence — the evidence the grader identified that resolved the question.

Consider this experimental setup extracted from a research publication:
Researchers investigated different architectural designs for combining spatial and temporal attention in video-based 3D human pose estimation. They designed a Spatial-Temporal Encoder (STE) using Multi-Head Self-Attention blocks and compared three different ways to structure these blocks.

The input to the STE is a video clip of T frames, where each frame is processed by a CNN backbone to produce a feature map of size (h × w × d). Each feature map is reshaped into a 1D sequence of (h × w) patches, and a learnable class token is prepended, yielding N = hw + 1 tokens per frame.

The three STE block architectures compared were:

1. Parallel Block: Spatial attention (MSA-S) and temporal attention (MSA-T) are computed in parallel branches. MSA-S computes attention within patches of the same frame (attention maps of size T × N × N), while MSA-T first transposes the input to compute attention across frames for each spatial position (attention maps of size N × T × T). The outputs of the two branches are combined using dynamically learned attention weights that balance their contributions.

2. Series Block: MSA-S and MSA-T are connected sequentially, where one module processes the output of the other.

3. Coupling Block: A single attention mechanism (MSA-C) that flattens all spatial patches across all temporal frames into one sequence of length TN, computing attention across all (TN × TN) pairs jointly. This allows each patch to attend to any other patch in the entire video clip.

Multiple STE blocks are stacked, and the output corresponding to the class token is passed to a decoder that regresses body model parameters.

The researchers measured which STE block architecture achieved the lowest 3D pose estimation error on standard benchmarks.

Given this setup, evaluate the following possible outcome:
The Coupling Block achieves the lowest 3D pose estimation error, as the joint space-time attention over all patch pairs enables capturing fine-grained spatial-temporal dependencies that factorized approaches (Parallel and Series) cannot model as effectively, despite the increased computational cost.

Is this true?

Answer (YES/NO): NO